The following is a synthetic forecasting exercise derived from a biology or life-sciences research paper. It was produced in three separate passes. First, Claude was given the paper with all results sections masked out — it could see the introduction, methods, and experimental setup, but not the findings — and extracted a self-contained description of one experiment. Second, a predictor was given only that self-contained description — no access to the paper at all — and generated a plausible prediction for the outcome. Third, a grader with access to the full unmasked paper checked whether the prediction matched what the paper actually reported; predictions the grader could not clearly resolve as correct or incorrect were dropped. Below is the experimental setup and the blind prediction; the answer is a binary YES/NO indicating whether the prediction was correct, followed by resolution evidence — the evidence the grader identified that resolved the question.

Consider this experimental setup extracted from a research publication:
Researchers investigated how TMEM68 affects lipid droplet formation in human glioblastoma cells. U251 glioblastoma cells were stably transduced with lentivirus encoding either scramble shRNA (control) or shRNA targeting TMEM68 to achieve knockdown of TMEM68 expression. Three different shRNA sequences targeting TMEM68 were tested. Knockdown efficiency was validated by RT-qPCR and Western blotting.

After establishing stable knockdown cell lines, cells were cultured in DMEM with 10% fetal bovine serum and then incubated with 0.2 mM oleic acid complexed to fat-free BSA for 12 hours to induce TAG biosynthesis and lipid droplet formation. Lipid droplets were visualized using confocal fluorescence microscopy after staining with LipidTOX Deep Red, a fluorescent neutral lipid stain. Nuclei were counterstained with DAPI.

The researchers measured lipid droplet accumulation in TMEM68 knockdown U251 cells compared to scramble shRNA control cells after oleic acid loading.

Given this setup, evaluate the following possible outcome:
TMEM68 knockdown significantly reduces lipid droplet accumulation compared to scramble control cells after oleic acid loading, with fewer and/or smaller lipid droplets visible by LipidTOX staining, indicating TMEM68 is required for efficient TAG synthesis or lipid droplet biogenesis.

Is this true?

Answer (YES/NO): YES